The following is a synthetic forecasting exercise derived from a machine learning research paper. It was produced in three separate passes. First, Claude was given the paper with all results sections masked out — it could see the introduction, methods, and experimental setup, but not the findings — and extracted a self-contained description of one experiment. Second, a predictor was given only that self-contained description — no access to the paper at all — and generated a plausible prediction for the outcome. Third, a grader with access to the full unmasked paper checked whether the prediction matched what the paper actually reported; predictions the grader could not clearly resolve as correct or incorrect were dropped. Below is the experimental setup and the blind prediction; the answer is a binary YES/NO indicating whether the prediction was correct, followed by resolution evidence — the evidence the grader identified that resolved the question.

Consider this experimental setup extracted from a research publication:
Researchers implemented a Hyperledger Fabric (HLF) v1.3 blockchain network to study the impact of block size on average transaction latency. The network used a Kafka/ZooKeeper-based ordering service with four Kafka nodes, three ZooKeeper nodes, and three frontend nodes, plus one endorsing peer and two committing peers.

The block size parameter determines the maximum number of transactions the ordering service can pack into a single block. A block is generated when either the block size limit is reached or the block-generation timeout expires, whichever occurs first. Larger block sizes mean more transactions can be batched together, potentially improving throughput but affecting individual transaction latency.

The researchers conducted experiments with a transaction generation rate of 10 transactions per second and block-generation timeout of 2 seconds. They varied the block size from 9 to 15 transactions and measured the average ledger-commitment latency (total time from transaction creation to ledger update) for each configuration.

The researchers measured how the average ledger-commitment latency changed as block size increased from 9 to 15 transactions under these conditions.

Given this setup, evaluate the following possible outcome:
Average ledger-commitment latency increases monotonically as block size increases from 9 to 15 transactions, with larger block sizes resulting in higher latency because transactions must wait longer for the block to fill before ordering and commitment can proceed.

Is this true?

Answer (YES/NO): NO